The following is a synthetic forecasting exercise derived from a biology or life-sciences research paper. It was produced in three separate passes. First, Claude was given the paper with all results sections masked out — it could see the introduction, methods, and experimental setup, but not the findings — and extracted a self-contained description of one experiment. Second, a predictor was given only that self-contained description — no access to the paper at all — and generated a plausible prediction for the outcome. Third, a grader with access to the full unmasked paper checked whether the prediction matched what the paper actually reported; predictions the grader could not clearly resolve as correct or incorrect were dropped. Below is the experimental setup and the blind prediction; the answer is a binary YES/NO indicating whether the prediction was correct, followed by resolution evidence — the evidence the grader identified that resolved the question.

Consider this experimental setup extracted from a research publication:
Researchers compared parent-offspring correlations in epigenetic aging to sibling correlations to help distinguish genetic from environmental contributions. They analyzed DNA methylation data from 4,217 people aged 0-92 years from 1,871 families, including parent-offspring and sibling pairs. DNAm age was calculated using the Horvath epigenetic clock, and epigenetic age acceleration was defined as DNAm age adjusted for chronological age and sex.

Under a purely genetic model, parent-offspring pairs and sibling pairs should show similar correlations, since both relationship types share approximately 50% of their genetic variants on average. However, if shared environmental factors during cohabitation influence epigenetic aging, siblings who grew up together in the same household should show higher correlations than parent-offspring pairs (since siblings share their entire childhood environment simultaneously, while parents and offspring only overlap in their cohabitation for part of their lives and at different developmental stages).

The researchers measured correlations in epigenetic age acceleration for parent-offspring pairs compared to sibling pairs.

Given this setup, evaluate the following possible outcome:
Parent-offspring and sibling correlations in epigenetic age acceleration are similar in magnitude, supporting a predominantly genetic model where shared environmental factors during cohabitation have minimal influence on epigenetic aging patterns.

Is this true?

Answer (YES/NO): NO